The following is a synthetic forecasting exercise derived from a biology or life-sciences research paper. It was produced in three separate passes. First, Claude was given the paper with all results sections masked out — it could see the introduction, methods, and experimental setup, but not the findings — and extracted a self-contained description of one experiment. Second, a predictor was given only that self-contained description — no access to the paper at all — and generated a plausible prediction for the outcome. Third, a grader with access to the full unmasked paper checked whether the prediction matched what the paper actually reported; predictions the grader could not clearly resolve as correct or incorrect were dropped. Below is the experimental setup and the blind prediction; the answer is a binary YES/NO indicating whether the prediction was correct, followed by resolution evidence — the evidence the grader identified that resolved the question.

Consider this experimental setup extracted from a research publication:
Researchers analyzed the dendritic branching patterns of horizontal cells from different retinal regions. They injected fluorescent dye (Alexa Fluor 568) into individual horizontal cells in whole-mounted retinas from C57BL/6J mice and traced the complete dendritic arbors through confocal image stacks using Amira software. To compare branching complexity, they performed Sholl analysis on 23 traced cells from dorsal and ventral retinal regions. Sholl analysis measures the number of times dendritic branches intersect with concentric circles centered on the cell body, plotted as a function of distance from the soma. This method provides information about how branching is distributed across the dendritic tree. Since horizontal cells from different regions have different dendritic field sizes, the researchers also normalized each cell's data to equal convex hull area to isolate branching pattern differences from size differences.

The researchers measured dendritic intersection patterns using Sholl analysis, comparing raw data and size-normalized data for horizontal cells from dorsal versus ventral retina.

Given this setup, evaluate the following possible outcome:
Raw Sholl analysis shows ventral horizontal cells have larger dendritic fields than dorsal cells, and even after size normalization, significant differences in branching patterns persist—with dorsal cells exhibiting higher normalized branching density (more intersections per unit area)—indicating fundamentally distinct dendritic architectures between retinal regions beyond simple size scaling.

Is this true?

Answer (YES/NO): NO